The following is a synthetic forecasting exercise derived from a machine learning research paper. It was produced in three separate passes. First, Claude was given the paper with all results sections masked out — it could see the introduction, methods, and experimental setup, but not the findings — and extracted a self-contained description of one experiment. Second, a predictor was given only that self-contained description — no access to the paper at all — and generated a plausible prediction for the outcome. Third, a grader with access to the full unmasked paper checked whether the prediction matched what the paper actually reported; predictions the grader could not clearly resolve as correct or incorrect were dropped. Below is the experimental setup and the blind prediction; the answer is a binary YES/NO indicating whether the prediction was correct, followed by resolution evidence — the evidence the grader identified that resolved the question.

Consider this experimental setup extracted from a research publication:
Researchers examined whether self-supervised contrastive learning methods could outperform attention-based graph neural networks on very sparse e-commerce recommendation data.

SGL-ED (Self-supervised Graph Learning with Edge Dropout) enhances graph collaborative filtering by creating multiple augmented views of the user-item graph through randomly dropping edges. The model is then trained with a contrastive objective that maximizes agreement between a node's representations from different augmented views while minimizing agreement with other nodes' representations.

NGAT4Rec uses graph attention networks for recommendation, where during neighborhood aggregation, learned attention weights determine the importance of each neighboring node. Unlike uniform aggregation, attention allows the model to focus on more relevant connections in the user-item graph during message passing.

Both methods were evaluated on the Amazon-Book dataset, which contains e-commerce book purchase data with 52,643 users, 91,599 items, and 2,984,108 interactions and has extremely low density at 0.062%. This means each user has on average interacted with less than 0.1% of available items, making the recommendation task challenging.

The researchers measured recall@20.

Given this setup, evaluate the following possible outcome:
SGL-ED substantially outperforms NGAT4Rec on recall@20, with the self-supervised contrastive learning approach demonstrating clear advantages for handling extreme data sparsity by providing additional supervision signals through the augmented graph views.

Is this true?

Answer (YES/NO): NO